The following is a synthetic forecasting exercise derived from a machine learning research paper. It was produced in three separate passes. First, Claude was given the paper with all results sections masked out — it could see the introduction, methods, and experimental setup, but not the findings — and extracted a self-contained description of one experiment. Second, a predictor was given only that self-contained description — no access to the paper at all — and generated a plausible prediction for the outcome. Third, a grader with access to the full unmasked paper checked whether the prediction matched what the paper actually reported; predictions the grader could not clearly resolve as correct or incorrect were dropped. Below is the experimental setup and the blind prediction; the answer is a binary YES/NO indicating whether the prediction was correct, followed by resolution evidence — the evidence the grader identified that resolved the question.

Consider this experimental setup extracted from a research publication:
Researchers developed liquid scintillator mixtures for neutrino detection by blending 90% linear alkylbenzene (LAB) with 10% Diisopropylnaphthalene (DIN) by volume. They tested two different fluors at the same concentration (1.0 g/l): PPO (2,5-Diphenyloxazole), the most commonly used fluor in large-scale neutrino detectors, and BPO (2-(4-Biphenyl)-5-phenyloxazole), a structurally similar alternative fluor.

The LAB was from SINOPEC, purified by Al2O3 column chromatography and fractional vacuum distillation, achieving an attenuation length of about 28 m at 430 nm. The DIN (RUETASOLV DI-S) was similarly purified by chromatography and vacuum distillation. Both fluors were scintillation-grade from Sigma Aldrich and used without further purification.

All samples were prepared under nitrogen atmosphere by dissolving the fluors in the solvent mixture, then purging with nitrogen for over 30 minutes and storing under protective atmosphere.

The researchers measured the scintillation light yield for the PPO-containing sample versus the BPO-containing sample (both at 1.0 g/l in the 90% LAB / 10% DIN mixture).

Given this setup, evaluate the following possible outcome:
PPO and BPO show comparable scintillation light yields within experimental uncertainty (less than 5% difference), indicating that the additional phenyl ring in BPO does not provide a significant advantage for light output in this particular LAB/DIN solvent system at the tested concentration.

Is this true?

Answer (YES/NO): NO